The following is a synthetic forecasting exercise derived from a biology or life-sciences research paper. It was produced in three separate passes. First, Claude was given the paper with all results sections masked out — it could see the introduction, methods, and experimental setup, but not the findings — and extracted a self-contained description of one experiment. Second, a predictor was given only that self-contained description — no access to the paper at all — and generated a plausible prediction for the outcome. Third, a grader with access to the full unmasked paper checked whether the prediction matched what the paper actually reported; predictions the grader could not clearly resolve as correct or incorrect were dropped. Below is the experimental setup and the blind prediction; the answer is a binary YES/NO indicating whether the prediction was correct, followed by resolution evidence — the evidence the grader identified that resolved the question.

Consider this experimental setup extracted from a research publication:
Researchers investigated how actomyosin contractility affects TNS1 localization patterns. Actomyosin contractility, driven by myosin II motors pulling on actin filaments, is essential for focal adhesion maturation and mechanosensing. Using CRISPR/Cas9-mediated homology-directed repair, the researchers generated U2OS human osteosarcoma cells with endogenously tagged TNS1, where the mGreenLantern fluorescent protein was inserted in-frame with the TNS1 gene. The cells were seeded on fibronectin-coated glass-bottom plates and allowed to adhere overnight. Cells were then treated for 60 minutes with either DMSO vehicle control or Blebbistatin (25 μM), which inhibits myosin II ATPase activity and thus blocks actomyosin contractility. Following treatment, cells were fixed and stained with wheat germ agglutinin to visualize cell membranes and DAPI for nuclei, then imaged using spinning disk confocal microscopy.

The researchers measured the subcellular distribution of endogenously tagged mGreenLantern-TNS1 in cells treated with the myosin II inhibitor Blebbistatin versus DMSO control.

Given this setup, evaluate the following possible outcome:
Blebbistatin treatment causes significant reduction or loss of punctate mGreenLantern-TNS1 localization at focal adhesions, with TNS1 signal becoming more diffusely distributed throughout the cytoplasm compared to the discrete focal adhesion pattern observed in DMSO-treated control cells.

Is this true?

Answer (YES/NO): NO